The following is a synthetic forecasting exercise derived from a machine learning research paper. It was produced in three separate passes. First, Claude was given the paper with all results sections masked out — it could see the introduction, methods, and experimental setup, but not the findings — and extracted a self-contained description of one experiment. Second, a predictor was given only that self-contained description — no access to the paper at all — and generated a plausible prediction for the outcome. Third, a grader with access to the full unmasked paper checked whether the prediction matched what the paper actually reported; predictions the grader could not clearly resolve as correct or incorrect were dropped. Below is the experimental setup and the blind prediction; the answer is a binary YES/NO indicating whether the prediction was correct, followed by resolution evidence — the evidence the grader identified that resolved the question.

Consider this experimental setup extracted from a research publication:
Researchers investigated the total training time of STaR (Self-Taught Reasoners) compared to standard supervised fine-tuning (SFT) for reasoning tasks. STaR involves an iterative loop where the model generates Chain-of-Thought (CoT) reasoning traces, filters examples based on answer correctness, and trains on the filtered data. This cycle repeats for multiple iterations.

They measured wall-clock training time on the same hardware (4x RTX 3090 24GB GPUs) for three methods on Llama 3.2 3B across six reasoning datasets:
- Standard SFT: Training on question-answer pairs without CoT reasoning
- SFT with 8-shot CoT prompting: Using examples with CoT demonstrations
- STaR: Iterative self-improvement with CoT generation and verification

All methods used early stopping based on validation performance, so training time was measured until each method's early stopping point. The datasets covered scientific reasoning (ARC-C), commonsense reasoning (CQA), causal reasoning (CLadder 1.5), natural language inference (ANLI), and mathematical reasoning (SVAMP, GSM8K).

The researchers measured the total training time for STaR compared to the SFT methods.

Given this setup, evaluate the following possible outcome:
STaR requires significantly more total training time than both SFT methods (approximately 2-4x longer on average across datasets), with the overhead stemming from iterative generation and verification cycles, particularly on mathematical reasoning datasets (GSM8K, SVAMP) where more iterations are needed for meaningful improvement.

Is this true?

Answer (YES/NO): NO